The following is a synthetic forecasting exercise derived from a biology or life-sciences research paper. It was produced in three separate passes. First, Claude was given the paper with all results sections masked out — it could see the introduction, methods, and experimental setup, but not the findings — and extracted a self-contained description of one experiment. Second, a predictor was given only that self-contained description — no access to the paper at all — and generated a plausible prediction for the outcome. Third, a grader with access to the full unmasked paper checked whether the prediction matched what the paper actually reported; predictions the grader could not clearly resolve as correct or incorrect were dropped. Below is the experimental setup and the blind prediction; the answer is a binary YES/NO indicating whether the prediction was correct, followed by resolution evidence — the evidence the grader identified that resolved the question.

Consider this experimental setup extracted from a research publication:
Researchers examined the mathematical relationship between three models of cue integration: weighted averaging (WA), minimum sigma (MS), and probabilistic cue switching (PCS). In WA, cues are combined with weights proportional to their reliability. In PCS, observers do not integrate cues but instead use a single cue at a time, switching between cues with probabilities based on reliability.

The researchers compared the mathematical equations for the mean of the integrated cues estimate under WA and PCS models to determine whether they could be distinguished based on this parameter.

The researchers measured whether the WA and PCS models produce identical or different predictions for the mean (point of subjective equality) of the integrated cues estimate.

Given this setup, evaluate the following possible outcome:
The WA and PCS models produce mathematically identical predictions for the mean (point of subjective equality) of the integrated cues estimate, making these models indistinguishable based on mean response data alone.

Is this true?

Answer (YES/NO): YES